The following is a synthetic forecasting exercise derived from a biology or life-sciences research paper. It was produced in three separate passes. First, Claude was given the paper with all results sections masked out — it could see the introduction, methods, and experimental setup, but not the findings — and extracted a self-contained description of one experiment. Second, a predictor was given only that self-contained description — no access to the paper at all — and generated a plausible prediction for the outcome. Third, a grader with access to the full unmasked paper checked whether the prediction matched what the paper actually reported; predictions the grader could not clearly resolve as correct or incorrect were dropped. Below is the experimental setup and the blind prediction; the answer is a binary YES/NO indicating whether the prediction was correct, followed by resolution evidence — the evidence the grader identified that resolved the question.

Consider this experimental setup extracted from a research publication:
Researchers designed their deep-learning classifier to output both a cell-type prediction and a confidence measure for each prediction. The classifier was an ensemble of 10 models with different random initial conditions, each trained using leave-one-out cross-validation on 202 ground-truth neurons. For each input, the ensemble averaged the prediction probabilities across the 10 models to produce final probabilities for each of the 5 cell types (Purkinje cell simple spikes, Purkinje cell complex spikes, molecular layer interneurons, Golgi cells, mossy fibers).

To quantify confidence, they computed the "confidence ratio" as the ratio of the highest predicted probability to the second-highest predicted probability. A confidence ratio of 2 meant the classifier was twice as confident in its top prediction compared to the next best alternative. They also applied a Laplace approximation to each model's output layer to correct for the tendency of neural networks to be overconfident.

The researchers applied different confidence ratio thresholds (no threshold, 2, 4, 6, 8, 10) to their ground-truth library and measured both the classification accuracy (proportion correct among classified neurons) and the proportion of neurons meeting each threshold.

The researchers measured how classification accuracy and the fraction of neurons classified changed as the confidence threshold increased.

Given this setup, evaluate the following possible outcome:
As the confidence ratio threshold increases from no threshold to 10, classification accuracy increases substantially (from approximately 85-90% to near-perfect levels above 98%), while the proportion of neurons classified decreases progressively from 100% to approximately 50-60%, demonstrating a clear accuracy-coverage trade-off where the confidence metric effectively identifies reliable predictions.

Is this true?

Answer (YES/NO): NO